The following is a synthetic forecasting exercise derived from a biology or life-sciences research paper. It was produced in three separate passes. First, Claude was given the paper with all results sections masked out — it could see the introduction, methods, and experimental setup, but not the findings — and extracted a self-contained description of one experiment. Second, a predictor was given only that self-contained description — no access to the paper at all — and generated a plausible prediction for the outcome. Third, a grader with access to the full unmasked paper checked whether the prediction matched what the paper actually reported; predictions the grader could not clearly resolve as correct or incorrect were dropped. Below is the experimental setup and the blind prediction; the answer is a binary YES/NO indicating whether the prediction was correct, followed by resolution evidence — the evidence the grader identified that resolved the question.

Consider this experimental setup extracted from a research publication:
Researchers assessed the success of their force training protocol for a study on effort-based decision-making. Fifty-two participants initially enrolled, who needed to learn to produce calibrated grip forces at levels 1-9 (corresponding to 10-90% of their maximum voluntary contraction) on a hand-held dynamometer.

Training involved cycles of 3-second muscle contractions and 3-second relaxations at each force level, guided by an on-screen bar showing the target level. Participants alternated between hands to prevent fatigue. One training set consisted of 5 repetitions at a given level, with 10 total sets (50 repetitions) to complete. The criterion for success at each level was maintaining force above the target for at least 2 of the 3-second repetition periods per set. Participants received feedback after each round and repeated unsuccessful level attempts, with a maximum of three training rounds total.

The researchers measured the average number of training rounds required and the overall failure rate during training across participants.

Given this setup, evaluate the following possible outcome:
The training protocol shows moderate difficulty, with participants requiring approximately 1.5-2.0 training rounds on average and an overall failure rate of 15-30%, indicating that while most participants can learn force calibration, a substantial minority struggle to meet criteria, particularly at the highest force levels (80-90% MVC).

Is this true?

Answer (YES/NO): NO